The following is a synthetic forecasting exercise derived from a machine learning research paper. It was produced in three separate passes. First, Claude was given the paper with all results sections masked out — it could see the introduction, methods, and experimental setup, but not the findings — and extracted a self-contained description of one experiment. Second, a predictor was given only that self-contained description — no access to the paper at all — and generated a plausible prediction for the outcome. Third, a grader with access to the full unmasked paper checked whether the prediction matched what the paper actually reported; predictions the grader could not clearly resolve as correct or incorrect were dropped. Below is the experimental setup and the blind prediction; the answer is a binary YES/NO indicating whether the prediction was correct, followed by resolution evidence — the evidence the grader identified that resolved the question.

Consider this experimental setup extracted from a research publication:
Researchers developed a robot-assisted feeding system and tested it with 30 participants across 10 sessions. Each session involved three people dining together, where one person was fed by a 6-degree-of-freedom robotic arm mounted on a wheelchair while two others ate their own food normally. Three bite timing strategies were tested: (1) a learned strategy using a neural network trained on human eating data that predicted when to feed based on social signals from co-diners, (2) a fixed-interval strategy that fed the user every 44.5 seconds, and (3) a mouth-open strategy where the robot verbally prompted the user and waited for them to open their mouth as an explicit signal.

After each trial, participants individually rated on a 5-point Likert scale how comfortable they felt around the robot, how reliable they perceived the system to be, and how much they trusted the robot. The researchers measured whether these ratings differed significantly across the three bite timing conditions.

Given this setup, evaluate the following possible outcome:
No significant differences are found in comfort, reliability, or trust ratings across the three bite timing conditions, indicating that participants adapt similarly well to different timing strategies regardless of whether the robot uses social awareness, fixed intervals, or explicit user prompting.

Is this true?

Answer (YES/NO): NO